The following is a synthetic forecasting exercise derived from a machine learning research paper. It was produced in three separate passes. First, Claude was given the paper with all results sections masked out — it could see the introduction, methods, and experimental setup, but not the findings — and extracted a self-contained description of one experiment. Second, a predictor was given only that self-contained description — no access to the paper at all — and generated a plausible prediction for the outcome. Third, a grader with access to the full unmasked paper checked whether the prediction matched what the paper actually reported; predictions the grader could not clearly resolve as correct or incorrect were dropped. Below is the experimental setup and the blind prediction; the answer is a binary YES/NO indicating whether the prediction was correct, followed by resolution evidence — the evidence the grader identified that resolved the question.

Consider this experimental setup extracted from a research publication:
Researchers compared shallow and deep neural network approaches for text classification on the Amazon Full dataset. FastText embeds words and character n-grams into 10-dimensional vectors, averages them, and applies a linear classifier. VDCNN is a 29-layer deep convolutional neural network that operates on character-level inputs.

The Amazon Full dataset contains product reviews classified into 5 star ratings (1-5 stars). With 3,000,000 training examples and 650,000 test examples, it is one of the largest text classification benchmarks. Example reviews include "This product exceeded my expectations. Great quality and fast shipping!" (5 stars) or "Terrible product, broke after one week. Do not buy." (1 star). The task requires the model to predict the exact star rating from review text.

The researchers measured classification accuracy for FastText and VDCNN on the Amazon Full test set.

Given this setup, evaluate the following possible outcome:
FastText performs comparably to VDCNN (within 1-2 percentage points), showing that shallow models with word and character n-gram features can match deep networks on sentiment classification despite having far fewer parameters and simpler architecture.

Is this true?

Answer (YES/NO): NO